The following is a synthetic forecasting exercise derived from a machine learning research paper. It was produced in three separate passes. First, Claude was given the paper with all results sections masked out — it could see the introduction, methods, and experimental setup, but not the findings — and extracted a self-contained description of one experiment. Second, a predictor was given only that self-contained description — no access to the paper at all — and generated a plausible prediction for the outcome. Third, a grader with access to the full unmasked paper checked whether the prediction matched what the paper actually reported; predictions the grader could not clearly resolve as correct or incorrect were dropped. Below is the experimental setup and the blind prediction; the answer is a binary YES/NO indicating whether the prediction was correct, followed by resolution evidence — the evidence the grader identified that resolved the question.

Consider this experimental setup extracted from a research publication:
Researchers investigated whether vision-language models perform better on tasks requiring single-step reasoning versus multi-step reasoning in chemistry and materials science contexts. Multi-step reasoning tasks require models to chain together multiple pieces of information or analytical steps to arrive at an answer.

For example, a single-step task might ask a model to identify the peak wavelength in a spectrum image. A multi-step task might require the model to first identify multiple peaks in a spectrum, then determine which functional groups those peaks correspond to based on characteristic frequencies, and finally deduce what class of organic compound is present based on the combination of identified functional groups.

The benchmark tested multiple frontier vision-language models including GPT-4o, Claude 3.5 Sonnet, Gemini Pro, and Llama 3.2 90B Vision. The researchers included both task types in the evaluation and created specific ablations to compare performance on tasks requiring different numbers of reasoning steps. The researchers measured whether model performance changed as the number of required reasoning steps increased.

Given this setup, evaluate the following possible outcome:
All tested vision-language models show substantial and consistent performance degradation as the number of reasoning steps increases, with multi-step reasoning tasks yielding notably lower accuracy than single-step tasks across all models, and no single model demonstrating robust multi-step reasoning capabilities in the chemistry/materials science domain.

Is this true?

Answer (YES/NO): YES